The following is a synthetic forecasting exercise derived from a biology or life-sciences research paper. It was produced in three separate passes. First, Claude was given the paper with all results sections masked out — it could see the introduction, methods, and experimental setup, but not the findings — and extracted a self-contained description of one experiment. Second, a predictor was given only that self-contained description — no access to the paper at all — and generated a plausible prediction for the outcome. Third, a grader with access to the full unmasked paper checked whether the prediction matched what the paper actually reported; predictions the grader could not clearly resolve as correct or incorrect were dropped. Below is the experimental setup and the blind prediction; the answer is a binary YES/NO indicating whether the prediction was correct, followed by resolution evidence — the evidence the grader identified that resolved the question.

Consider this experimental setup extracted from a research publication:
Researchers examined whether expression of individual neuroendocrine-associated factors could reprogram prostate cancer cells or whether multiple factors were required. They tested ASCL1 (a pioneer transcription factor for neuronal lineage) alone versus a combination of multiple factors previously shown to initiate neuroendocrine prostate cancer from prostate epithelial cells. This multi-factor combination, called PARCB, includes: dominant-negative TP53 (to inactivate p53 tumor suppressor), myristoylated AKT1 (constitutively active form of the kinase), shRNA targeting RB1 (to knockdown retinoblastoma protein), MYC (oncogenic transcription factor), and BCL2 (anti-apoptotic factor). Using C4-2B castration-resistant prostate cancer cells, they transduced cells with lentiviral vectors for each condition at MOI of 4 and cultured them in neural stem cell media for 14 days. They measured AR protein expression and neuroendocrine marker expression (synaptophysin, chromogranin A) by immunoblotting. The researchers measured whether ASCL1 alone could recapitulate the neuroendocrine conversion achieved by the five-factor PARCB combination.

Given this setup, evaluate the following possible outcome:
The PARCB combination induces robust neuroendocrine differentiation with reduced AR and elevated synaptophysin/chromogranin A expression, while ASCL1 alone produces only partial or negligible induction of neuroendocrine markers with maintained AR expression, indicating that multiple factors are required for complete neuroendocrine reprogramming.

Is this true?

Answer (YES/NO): NO